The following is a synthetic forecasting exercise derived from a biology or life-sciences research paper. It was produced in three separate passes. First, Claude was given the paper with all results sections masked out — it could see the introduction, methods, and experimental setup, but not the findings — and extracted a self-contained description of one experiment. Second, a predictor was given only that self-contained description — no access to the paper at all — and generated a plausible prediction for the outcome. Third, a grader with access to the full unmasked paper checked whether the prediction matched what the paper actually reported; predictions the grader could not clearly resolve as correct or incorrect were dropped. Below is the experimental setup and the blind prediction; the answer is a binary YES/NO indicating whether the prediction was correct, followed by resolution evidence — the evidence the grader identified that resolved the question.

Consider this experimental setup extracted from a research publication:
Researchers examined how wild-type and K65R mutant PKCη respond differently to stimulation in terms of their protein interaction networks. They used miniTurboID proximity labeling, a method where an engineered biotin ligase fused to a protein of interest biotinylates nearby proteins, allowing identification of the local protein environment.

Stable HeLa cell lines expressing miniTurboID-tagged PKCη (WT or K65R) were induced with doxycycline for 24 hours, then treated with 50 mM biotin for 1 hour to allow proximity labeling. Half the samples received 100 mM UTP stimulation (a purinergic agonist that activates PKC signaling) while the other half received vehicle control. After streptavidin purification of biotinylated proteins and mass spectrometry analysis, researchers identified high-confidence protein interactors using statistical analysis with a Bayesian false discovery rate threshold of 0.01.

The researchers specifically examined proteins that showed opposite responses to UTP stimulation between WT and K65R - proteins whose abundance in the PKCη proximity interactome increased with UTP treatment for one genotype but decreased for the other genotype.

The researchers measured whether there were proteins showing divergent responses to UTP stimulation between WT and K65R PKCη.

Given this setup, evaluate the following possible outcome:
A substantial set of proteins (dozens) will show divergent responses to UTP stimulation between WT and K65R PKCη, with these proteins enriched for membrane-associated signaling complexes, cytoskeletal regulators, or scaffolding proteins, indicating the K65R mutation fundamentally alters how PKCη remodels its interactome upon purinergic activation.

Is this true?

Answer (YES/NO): NO